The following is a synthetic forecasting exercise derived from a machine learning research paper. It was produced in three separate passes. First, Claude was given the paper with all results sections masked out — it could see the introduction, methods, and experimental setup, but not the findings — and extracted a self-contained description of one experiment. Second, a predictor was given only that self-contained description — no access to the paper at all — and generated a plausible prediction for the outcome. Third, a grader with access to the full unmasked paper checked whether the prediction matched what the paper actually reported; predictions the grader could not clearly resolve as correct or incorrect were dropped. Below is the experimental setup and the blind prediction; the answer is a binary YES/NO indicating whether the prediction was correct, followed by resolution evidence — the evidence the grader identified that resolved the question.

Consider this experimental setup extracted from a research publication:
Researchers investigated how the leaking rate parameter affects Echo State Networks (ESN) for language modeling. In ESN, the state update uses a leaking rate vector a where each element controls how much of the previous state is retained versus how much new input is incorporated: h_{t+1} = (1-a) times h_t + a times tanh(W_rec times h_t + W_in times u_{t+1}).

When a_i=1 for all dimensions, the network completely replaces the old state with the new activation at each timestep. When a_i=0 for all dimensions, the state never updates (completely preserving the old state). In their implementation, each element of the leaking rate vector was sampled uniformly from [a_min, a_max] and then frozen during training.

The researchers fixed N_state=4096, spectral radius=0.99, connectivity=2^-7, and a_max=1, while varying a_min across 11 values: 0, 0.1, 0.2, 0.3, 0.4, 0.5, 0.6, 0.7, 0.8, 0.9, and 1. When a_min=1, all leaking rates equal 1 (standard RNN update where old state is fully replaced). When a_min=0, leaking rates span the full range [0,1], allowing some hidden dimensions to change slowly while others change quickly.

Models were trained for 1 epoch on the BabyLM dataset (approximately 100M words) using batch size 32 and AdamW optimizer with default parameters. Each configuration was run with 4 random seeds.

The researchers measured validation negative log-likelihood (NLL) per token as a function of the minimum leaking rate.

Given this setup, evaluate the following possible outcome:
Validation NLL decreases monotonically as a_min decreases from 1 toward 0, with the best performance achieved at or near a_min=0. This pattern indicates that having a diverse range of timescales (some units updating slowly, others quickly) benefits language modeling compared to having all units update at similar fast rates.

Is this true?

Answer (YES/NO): YES